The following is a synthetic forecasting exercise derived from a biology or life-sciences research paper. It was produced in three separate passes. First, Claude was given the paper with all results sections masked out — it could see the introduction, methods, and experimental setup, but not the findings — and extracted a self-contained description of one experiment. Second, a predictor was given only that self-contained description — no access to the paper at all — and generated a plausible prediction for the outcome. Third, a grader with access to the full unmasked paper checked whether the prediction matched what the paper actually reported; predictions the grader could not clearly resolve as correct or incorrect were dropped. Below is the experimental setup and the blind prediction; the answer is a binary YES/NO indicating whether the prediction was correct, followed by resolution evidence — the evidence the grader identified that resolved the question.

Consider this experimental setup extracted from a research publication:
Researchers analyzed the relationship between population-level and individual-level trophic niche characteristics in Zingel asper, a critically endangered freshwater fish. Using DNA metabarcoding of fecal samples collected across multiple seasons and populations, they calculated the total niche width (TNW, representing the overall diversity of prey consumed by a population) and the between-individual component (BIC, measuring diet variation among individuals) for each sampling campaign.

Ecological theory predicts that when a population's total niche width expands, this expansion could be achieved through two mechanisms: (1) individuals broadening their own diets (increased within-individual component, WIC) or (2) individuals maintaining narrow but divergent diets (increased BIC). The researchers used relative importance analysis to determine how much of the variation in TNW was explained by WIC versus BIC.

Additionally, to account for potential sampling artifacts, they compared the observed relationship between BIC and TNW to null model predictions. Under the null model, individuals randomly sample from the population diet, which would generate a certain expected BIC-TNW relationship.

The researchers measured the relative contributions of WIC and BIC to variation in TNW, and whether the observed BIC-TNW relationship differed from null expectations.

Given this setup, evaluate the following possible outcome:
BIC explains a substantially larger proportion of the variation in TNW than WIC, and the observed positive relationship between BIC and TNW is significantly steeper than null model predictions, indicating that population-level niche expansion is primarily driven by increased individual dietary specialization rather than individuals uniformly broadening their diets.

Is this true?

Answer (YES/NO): NO